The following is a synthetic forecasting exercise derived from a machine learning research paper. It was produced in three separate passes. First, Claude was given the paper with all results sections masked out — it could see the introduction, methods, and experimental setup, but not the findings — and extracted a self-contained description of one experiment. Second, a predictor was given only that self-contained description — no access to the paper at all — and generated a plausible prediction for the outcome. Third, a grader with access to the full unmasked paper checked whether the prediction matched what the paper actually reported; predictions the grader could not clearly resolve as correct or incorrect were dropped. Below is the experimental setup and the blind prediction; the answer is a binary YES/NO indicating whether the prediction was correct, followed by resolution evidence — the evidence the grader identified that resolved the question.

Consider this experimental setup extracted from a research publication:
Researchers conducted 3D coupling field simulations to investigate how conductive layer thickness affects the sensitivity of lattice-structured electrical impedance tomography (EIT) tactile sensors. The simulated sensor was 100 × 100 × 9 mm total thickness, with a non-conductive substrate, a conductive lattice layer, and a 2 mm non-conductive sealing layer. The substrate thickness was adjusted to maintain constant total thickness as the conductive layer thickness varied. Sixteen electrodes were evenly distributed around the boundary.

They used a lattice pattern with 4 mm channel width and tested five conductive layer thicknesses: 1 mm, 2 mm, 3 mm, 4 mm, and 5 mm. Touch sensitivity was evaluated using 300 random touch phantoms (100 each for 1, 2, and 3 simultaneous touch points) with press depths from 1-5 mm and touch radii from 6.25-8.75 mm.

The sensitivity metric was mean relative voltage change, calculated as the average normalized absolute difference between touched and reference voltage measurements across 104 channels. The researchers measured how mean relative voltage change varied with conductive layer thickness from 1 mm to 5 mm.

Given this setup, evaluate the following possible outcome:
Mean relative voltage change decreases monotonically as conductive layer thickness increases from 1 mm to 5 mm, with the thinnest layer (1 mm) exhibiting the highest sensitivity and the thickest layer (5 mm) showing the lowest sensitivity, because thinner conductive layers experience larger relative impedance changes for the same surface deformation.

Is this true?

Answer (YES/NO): NO